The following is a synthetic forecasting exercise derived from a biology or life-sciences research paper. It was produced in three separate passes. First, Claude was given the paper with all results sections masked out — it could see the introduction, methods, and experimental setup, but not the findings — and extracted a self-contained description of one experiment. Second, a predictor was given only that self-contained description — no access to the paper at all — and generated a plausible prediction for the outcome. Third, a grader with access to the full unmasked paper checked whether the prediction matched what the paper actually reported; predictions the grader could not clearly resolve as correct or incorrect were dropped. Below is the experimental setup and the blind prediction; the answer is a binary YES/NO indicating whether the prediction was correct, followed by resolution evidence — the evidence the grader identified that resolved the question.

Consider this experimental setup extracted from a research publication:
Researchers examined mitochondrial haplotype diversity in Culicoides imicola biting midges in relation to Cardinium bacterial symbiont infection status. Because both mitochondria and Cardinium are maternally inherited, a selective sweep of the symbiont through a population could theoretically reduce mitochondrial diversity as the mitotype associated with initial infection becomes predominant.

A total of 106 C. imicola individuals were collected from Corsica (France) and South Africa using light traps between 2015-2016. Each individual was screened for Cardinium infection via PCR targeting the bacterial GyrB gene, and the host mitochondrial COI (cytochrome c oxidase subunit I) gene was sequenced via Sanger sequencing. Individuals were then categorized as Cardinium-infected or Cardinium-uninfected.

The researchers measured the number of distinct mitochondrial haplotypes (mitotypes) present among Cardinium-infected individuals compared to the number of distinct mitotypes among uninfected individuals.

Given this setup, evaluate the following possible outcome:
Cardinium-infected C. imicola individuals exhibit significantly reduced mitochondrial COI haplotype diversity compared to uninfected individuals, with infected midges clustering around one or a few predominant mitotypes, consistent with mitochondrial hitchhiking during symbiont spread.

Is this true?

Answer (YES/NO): YES